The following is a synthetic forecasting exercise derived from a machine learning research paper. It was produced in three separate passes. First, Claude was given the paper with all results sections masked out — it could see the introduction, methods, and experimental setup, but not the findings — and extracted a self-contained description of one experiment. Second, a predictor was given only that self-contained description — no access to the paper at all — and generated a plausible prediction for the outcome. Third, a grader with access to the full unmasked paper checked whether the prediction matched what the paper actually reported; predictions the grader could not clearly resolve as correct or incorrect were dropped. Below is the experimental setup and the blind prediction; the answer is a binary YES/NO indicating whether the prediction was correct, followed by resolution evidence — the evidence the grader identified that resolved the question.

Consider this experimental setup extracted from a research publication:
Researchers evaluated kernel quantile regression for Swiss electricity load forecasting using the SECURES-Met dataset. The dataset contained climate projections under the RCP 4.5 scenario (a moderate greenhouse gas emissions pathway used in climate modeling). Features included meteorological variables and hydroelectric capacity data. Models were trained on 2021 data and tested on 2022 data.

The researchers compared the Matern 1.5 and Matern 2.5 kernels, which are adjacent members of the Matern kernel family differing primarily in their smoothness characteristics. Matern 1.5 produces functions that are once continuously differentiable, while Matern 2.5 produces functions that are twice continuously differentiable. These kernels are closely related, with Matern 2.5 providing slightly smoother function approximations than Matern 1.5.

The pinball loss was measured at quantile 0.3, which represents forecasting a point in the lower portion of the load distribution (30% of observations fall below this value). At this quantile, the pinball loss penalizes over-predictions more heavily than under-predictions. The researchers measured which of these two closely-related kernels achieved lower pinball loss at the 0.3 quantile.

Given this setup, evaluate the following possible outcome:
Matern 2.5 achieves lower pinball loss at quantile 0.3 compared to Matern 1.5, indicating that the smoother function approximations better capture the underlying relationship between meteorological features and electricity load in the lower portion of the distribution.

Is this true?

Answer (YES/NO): NO